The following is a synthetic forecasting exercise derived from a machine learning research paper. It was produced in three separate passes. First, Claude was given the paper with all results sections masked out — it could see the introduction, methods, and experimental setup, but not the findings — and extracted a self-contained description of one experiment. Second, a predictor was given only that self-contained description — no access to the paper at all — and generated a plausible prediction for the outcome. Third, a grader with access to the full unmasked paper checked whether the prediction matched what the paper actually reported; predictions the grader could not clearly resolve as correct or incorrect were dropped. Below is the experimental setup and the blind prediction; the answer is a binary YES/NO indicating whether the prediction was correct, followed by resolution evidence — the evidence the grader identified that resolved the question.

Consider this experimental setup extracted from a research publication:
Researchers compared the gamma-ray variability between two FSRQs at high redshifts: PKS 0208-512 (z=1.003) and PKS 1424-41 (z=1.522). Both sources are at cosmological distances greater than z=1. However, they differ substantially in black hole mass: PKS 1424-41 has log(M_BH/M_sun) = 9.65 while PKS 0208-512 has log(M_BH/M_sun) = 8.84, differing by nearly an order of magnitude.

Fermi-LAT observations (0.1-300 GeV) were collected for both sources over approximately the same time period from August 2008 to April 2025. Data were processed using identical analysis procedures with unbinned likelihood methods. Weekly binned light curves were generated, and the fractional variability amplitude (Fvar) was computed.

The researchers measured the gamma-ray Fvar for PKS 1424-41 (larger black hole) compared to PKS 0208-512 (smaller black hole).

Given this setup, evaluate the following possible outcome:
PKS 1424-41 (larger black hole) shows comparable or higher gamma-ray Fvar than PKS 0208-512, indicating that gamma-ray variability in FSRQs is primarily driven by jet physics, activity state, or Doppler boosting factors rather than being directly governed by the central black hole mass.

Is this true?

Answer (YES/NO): YES